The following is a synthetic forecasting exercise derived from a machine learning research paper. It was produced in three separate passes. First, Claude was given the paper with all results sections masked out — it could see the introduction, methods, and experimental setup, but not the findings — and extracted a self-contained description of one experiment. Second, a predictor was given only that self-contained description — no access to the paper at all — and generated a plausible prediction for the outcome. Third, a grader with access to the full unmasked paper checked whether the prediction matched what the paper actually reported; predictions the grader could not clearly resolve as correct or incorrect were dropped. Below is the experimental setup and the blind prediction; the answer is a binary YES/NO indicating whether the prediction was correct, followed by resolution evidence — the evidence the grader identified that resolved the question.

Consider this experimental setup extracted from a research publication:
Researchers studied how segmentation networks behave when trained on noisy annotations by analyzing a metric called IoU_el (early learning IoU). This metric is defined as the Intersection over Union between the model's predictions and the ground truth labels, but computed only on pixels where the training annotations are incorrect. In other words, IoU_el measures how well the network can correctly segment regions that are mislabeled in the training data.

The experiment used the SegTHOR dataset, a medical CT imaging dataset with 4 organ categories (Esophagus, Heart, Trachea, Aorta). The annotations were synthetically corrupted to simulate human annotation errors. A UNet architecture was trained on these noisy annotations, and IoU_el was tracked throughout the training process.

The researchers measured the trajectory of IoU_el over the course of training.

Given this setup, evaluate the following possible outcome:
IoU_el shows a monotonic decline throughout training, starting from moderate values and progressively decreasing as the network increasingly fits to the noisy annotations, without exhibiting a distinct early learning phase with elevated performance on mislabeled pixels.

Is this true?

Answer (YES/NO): NO